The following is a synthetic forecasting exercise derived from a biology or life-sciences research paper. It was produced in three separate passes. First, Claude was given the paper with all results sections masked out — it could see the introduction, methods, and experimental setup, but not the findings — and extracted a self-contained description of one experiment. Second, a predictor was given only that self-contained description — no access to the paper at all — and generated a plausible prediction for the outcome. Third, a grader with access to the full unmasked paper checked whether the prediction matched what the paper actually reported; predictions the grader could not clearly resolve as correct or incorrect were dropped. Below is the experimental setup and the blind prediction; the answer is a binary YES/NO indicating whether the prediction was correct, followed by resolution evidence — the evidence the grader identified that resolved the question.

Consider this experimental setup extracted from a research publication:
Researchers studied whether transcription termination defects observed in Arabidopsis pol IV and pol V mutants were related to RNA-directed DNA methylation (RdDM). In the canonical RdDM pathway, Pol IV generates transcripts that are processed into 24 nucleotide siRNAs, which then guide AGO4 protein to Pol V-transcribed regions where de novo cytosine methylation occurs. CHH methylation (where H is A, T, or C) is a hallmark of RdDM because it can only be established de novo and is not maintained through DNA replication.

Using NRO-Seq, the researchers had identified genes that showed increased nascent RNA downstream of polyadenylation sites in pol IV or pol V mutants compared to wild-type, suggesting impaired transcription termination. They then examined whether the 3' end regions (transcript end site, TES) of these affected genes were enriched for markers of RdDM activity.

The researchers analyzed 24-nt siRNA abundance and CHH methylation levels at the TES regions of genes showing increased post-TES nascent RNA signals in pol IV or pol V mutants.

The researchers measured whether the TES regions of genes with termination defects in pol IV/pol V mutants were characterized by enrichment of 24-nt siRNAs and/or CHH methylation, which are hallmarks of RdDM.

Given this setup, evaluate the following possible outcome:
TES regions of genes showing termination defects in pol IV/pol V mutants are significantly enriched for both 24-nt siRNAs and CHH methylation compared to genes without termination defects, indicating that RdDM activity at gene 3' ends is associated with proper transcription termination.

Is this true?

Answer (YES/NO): NO